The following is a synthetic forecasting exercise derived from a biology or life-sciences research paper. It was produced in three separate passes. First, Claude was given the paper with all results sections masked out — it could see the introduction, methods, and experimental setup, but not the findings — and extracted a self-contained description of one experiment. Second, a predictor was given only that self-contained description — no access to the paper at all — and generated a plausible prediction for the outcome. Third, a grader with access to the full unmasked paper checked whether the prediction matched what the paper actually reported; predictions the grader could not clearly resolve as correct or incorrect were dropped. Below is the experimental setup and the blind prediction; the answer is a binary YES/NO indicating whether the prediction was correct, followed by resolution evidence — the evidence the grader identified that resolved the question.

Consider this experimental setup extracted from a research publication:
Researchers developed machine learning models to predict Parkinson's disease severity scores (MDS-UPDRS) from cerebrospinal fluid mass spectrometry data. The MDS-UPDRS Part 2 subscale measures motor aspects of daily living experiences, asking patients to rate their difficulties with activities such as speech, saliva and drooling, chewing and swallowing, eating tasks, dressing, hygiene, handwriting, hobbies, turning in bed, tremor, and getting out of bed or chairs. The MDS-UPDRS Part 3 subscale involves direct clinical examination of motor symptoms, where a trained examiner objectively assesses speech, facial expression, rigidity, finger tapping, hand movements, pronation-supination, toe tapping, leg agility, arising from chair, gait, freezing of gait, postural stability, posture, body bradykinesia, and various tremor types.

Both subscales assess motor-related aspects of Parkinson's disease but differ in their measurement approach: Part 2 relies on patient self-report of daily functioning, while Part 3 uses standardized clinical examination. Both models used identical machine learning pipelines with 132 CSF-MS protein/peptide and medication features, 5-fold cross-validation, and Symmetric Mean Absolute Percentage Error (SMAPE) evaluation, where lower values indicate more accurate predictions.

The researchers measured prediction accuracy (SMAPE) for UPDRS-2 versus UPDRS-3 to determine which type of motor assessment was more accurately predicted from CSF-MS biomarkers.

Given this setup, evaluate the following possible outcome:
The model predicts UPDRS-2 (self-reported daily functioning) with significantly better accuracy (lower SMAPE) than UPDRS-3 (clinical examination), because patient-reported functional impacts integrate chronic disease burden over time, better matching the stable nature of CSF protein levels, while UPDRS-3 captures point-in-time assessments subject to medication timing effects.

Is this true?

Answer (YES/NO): NO